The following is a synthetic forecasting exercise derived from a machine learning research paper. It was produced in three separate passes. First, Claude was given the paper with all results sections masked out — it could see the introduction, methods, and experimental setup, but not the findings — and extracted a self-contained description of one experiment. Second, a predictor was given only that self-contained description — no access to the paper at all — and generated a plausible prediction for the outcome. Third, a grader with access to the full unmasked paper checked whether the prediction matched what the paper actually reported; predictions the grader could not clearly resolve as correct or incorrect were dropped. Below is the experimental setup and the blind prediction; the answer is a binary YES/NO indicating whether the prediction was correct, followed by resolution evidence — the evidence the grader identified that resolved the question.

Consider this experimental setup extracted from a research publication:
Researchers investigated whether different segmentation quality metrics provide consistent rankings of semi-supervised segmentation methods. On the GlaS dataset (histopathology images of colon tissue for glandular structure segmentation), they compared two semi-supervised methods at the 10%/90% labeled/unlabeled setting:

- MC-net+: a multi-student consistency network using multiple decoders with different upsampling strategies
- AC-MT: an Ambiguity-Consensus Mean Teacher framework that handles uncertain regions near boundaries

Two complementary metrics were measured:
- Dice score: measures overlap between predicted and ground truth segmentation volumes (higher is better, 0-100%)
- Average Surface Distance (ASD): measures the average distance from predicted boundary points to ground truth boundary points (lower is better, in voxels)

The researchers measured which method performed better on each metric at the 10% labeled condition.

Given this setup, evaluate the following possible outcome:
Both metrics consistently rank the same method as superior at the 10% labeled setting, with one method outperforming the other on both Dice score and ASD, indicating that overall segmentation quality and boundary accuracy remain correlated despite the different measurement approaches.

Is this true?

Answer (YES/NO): YES